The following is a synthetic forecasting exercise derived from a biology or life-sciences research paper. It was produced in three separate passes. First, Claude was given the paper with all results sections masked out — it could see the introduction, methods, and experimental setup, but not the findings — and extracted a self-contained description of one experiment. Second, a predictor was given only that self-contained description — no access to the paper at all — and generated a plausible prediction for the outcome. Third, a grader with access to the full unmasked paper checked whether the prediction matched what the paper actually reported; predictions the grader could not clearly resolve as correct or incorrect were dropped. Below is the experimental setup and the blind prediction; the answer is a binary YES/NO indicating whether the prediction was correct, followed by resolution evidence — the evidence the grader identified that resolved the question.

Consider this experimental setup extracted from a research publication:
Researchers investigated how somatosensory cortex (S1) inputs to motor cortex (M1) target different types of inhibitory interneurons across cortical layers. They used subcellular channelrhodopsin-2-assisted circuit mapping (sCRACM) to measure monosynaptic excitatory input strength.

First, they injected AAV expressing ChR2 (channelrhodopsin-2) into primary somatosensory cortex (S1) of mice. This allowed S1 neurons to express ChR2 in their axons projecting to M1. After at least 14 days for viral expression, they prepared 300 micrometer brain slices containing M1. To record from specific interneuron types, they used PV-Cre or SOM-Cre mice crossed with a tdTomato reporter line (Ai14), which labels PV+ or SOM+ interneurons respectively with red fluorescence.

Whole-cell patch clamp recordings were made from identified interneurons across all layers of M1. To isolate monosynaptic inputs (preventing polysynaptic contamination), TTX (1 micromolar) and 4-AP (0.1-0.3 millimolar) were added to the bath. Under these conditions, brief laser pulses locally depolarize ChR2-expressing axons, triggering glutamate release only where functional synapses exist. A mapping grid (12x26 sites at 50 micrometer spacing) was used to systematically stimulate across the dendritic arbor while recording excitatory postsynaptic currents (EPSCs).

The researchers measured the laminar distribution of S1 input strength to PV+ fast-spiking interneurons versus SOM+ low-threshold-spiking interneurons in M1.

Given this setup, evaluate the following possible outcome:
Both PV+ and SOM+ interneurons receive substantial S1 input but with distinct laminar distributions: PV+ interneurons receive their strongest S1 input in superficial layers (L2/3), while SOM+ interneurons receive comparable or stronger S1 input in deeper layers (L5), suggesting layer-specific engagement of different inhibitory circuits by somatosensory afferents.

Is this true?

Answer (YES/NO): YES